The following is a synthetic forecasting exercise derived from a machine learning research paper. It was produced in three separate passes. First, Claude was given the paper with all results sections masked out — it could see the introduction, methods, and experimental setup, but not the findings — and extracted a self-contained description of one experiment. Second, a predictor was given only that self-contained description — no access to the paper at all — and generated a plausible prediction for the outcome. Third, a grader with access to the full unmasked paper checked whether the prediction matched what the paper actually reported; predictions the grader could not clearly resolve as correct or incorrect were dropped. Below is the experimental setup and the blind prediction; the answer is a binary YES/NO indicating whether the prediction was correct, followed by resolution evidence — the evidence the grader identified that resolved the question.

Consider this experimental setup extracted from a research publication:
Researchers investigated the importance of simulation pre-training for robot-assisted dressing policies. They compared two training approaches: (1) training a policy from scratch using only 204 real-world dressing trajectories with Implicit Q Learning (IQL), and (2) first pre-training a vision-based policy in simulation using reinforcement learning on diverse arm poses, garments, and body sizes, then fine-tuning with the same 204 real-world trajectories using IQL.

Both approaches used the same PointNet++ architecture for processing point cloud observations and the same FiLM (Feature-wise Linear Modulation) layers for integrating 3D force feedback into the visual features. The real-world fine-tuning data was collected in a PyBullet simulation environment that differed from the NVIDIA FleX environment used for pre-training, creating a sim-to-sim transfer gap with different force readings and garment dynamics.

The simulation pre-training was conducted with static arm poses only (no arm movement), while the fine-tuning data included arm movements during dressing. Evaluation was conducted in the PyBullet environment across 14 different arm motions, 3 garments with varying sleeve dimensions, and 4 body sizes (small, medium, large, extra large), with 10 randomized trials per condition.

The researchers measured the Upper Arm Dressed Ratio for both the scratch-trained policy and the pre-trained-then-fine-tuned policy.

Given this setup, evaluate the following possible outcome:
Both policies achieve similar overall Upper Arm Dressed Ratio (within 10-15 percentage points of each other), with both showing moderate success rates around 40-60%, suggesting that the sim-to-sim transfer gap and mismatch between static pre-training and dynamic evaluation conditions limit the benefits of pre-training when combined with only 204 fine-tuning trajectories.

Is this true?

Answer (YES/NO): NO